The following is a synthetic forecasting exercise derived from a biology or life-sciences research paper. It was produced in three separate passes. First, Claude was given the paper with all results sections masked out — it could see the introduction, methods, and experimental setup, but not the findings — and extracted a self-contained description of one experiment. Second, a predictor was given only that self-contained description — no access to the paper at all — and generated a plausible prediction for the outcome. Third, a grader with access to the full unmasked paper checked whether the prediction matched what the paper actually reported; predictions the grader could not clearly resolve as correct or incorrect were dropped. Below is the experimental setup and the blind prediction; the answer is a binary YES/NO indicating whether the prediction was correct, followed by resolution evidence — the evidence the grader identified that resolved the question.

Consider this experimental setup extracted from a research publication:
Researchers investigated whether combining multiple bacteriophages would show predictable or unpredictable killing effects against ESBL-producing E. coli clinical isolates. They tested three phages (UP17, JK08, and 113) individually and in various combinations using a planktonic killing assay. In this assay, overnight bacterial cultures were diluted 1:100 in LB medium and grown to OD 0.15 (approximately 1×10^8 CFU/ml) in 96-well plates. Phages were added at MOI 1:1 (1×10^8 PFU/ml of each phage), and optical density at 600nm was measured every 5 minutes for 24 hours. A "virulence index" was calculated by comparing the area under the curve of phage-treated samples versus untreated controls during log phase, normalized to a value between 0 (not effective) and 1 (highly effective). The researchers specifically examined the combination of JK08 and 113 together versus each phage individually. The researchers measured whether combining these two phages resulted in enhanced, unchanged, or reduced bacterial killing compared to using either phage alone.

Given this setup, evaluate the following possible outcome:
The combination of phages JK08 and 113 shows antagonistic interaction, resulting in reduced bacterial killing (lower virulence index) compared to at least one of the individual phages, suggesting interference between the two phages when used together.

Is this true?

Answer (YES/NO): YES